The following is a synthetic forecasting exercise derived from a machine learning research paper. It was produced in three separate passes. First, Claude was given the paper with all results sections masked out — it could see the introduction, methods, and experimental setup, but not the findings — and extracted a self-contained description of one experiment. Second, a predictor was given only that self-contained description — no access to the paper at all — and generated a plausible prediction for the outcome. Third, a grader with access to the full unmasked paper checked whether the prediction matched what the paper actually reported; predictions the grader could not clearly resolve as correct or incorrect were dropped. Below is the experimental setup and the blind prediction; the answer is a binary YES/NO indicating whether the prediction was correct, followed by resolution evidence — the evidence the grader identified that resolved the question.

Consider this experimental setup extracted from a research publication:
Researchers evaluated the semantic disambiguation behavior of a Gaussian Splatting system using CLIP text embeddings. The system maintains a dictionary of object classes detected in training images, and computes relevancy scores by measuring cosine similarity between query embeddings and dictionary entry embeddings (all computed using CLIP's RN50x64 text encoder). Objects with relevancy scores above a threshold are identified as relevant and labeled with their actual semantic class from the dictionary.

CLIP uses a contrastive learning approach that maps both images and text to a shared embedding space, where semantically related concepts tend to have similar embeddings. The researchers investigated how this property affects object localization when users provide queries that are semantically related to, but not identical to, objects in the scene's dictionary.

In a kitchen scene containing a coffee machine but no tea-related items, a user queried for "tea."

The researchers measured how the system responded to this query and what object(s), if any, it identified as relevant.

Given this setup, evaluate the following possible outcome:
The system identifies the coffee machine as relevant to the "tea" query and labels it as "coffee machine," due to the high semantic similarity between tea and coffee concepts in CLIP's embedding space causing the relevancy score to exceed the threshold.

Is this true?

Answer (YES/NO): YES